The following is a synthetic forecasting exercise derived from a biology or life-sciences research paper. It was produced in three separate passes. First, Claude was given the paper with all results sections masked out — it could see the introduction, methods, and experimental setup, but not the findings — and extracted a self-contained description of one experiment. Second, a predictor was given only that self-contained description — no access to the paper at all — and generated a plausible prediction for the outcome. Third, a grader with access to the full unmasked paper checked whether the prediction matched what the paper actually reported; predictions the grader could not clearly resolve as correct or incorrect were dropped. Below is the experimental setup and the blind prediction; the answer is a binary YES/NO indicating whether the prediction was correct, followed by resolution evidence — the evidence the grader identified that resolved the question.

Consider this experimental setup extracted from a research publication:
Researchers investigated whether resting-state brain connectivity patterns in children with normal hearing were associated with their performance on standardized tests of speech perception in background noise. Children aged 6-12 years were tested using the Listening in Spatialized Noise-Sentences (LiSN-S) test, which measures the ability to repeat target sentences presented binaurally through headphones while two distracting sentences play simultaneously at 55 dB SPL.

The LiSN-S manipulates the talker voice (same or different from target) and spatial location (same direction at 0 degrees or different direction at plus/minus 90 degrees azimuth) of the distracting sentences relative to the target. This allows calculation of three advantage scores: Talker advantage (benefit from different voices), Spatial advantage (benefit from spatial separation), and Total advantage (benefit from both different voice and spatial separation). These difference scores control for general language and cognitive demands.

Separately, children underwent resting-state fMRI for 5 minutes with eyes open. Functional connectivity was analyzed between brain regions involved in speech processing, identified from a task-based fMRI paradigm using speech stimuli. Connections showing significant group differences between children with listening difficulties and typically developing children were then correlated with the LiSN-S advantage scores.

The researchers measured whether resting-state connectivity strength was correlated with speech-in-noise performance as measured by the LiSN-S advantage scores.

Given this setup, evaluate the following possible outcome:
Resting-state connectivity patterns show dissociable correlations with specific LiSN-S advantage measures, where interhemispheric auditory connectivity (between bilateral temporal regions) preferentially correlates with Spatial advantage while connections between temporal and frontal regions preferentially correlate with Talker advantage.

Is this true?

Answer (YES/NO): NO